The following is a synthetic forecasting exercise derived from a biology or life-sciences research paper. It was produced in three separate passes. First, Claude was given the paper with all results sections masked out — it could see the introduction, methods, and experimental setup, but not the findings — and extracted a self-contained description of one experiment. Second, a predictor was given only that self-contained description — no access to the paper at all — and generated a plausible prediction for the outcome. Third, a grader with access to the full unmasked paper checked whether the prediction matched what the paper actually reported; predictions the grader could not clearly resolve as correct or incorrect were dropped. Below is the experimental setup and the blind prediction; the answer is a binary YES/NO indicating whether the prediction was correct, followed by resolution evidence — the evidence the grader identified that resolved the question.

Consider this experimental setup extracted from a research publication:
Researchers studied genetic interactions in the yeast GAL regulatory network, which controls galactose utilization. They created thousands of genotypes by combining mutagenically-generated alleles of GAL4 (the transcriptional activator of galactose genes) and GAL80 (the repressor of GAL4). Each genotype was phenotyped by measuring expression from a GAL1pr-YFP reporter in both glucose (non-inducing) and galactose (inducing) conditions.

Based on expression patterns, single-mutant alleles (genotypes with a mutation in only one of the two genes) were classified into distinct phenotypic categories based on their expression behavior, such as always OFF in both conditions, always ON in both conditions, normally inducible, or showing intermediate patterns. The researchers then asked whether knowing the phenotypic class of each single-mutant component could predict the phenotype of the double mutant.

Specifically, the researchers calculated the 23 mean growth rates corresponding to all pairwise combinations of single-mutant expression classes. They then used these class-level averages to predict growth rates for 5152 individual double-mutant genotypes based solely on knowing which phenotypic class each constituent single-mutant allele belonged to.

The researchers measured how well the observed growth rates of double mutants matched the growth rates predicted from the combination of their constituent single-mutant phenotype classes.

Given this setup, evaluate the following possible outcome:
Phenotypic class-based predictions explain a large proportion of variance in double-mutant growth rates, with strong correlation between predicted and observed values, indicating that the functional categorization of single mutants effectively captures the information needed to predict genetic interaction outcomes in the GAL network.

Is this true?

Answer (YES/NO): YES